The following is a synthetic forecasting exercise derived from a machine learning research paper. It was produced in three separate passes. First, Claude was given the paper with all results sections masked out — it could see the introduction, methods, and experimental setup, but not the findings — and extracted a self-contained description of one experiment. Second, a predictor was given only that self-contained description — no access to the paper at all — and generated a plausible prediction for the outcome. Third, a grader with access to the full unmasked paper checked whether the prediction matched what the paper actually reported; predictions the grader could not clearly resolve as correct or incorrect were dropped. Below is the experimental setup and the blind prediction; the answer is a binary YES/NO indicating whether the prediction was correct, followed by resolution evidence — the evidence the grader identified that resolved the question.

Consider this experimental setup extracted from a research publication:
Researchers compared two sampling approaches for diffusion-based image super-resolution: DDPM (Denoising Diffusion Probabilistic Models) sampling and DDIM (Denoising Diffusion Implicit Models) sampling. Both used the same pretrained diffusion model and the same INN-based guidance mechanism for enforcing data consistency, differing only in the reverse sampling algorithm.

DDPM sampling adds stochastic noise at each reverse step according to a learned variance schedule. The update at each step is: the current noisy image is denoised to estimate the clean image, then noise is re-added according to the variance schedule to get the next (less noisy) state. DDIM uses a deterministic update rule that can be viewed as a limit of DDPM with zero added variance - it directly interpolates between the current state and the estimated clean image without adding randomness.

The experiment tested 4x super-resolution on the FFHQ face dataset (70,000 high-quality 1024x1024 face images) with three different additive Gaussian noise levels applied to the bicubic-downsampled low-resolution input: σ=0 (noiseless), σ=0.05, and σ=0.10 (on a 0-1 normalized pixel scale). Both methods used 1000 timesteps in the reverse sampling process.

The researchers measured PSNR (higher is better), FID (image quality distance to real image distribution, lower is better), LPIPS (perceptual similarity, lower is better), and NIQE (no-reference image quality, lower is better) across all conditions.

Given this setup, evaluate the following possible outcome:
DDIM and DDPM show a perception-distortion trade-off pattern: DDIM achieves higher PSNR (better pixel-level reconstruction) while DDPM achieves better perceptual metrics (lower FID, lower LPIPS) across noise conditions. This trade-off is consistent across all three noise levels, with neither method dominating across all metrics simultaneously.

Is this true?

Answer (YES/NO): NO